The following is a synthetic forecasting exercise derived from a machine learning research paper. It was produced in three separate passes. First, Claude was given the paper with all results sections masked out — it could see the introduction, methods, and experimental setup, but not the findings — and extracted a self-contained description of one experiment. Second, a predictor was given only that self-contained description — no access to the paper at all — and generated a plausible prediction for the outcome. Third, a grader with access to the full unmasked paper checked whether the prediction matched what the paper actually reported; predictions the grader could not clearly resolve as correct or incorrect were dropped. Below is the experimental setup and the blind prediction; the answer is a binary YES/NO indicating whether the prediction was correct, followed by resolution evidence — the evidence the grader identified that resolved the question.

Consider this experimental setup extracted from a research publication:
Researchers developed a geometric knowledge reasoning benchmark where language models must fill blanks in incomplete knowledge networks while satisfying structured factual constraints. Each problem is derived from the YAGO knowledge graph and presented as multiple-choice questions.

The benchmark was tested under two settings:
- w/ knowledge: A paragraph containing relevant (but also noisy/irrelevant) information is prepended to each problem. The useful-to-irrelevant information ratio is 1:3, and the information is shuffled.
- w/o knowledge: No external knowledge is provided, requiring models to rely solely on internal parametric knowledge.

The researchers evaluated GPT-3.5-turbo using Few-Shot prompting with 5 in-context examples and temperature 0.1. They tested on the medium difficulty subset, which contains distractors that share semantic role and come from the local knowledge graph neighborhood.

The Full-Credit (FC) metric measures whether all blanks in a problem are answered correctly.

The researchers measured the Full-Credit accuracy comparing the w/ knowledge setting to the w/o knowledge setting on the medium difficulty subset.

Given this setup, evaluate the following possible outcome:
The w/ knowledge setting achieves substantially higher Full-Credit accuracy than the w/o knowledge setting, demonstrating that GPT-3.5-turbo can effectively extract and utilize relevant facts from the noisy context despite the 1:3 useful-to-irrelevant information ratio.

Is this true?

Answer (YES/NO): YES